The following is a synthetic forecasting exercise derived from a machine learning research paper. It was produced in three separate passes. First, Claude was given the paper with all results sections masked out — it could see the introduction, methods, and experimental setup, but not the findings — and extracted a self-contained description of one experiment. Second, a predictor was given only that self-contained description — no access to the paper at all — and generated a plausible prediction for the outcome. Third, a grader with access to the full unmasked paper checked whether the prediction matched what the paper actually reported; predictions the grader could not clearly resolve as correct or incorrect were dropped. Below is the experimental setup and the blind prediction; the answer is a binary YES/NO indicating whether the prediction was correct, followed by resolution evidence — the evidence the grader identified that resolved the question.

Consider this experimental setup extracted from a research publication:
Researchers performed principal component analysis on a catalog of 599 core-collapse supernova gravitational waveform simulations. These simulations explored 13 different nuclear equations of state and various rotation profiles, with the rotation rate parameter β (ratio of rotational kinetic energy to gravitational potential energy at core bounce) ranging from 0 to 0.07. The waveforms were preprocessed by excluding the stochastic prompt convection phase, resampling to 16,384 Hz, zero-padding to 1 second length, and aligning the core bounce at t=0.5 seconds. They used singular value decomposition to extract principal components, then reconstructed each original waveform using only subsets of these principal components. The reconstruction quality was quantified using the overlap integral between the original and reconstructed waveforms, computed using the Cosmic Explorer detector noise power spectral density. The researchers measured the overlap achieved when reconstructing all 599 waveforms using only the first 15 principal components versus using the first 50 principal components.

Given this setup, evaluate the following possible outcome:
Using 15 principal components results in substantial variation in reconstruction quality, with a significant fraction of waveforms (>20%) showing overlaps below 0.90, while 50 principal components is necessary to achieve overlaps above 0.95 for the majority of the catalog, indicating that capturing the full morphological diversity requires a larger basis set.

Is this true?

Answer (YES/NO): NO